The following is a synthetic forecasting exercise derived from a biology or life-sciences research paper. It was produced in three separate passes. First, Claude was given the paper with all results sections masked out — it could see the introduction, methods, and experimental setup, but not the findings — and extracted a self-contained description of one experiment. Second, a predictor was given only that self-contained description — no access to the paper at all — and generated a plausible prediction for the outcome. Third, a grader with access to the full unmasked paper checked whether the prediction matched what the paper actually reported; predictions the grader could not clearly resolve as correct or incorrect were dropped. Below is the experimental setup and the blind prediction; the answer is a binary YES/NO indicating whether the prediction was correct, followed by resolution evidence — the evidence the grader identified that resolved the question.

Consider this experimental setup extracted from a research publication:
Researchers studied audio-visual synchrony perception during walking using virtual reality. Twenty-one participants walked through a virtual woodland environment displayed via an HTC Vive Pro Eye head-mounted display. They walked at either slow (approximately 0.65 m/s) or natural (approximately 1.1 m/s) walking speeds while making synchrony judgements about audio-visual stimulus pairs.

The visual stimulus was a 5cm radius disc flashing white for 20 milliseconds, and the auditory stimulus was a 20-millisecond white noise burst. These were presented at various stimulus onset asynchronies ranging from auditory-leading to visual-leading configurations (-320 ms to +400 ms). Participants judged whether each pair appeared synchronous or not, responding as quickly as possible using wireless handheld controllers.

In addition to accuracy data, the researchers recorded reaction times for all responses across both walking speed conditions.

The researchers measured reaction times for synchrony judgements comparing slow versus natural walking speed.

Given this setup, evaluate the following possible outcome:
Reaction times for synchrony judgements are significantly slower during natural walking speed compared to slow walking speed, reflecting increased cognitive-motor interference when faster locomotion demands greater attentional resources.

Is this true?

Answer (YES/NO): NO